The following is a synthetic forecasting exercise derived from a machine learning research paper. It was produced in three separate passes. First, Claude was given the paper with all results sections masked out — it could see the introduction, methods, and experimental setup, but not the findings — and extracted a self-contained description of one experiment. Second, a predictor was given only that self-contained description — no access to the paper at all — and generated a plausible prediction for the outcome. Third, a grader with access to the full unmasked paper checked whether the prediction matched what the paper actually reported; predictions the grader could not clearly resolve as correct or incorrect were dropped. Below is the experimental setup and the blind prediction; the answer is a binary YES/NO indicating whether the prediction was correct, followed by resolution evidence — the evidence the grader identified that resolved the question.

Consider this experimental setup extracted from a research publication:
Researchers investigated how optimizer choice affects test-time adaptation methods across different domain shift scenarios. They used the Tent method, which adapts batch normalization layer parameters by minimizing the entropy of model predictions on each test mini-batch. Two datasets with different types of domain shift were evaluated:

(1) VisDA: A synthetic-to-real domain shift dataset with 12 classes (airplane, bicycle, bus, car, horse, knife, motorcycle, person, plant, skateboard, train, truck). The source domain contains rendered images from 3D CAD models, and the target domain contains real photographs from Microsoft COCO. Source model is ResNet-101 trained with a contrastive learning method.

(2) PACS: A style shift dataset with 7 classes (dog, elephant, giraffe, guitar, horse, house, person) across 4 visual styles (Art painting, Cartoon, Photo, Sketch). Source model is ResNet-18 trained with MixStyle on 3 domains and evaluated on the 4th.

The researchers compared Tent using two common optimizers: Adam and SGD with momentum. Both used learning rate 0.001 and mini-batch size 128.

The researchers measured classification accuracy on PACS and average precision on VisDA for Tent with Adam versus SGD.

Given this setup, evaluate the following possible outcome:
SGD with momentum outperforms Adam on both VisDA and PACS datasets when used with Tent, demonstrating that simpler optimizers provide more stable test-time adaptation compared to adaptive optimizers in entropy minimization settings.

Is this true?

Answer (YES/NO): NO